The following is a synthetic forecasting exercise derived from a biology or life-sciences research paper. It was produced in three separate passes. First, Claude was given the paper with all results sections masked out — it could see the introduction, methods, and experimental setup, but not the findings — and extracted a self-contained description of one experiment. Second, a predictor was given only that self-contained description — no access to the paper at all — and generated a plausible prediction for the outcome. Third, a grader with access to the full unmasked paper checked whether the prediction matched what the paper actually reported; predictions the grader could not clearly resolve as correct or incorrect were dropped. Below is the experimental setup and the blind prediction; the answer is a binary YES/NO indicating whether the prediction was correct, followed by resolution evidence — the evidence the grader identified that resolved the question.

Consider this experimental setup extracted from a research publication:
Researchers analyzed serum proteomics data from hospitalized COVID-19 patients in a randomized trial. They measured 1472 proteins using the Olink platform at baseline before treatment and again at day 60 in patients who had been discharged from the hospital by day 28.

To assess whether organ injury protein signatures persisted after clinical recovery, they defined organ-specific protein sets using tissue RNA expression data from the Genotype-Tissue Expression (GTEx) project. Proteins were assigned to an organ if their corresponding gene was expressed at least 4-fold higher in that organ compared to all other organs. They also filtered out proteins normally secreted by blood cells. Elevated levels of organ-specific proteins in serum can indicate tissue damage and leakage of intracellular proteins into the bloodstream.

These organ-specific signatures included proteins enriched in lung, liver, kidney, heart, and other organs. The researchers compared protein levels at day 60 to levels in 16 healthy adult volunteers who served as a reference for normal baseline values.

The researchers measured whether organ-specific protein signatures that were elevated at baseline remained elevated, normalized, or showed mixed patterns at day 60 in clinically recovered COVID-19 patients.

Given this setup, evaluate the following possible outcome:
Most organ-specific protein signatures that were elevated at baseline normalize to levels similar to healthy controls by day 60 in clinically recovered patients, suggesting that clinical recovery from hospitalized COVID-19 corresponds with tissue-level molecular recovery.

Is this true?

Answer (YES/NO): NO